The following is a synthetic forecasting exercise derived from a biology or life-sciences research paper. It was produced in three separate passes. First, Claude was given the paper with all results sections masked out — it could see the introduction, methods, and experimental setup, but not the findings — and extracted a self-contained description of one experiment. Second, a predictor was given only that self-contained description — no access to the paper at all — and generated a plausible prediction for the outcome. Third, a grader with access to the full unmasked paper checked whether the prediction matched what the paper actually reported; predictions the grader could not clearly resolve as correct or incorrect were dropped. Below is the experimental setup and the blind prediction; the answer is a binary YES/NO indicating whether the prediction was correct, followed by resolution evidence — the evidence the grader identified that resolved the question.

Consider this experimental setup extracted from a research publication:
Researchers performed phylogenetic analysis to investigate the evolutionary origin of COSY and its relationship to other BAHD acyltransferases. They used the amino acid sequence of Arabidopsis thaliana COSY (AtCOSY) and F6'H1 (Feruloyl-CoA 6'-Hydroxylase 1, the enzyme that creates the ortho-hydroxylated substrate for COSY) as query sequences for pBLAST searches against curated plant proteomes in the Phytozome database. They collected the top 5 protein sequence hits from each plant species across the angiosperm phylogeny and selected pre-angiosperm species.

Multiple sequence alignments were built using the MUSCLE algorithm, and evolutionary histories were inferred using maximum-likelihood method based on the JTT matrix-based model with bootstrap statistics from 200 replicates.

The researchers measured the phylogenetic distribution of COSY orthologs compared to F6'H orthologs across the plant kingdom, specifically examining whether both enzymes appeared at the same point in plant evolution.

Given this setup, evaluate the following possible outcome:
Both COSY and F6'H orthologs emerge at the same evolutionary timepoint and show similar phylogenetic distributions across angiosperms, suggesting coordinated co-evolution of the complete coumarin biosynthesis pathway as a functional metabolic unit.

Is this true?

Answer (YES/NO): NO